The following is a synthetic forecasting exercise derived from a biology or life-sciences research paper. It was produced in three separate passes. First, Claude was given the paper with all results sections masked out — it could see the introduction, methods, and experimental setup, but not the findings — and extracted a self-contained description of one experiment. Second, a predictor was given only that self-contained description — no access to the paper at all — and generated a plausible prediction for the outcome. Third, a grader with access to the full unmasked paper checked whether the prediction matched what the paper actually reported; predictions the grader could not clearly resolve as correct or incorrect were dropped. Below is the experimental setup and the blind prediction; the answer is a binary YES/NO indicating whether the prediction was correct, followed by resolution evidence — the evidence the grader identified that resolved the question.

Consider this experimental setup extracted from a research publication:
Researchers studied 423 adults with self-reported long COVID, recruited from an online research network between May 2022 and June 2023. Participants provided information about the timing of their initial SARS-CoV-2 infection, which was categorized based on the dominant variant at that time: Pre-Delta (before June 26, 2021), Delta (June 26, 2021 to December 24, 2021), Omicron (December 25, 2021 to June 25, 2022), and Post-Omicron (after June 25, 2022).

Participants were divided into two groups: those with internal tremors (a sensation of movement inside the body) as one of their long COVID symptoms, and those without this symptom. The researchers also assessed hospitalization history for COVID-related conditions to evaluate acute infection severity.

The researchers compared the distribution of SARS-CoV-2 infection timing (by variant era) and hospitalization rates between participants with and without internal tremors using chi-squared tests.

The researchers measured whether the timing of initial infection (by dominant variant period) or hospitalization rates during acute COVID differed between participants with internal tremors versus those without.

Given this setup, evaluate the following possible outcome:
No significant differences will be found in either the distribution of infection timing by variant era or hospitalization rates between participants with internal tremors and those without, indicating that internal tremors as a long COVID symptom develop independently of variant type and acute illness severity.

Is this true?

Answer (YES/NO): NO